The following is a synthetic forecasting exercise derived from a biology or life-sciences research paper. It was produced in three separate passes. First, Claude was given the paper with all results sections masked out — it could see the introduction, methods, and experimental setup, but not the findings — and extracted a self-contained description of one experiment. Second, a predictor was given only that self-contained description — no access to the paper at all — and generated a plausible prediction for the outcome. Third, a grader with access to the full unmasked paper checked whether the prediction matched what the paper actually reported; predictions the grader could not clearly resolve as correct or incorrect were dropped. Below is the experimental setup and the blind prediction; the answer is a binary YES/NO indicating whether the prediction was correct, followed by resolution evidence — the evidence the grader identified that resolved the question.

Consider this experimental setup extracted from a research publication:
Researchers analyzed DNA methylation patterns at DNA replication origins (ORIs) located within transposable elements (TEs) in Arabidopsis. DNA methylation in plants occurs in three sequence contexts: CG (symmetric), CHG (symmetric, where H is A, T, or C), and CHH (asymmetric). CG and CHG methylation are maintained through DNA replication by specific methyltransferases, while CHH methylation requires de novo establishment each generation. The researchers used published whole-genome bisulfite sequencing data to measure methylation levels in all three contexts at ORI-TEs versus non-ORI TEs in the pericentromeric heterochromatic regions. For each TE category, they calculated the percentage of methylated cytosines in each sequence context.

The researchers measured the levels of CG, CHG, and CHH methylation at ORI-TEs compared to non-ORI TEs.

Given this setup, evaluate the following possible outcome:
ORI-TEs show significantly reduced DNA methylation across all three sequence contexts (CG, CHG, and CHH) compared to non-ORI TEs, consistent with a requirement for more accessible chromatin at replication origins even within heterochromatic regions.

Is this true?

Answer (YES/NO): NO